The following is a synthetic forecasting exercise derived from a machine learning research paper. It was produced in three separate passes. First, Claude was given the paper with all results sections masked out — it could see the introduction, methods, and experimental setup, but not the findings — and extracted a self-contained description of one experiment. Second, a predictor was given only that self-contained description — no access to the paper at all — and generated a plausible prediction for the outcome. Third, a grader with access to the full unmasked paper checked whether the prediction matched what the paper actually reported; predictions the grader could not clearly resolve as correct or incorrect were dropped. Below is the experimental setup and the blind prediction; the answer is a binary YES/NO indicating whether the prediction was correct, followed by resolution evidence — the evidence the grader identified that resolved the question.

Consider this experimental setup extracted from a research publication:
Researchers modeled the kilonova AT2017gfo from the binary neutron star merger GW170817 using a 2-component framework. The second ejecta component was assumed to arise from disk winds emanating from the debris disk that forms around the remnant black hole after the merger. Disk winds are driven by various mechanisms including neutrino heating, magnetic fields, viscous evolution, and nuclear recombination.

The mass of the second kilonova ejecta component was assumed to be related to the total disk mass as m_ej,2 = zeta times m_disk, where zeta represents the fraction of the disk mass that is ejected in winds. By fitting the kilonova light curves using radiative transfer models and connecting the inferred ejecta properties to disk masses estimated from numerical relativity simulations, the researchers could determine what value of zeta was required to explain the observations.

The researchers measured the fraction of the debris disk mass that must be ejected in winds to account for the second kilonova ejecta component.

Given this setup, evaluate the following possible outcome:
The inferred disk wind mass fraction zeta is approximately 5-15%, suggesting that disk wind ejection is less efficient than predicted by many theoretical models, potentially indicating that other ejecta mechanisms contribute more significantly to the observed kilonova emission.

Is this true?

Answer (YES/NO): NO